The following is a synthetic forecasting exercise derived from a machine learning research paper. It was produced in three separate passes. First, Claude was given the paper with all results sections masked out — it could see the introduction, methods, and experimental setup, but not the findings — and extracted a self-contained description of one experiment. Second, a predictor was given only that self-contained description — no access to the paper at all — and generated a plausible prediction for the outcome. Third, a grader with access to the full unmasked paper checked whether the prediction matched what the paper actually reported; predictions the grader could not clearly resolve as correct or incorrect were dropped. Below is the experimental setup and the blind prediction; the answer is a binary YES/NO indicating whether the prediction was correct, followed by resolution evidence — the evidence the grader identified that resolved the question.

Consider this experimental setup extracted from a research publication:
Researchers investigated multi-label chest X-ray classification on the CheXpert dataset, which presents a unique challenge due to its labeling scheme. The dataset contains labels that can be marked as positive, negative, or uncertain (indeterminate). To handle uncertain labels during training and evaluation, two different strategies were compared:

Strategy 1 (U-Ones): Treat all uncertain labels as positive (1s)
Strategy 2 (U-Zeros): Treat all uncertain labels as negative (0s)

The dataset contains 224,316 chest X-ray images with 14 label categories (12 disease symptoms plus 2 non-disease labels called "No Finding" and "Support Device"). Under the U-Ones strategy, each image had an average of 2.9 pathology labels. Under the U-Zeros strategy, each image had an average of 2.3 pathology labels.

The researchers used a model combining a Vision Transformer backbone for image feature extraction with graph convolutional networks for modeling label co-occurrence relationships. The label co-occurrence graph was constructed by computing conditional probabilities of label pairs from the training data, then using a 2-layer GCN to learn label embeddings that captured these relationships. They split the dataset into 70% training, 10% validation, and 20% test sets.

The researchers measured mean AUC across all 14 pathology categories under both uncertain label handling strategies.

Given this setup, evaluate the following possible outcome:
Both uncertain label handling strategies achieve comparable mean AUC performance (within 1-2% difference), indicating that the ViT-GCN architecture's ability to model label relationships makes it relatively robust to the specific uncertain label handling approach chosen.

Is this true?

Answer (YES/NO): YES